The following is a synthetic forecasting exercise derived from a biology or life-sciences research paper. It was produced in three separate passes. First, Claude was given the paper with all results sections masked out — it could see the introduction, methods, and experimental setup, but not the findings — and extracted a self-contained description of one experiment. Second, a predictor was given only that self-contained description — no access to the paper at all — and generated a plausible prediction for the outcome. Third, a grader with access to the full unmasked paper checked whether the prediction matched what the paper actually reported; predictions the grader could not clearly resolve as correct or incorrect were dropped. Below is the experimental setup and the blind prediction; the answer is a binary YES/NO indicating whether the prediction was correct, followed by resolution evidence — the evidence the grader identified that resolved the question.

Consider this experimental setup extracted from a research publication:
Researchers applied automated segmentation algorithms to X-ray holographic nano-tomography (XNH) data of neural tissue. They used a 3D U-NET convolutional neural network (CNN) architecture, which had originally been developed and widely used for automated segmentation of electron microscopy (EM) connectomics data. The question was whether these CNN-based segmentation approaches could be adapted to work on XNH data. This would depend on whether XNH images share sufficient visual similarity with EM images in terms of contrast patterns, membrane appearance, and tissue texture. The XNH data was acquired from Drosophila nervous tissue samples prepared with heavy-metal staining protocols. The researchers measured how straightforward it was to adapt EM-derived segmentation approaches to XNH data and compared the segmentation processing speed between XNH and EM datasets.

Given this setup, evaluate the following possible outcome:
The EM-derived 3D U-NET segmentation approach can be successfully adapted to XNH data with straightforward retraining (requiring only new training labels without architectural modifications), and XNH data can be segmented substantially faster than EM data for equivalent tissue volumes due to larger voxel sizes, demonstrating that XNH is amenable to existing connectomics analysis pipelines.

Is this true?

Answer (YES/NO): NO